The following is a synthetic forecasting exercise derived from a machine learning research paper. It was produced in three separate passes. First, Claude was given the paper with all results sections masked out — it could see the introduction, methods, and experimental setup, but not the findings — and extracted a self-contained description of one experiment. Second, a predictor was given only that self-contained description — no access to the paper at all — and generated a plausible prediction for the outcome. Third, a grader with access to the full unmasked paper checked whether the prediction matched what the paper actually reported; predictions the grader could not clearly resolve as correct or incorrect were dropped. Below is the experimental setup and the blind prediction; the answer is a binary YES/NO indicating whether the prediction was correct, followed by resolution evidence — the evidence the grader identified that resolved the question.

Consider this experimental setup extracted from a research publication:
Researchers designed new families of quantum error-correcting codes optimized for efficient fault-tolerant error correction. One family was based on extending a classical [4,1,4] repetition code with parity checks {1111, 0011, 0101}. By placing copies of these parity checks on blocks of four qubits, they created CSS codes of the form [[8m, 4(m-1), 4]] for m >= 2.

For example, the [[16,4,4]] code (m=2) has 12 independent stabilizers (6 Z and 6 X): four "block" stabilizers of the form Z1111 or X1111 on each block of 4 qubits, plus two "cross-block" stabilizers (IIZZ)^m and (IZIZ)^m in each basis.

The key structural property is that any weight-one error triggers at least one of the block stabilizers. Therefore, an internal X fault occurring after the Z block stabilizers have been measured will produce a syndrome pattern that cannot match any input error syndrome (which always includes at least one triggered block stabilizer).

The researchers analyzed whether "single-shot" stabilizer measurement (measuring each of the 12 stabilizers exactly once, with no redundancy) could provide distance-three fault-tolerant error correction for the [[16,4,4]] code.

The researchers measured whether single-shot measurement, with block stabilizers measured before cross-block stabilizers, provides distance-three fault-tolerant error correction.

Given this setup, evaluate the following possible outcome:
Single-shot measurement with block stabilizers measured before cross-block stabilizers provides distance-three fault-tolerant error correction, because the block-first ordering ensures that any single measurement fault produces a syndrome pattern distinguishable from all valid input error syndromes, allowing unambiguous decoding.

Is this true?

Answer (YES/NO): YES